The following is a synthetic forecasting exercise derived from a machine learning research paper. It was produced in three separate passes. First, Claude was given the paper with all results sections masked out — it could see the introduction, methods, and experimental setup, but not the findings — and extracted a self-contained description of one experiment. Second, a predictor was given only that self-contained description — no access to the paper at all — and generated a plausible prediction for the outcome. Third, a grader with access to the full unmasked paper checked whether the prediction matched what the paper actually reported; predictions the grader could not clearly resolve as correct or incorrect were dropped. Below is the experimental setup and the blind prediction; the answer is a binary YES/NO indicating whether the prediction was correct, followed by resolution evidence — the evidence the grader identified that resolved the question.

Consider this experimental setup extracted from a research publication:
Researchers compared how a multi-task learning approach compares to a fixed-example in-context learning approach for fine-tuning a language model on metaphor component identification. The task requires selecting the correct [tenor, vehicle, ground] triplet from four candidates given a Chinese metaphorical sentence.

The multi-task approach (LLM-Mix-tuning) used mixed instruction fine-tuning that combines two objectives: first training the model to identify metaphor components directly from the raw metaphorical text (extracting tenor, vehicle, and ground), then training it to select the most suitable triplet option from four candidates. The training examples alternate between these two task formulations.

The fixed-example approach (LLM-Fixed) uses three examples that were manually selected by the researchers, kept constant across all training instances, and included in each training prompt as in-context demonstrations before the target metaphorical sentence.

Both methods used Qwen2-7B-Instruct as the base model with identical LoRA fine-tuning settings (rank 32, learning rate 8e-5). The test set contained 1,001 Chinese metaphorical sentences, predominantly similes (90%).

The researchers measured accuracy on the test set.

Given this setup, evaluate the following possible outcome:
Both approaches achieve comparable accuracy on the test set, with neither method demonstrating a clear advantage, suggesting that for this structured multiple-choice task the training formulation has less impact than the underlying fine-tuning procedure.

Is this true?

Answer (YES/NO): YES